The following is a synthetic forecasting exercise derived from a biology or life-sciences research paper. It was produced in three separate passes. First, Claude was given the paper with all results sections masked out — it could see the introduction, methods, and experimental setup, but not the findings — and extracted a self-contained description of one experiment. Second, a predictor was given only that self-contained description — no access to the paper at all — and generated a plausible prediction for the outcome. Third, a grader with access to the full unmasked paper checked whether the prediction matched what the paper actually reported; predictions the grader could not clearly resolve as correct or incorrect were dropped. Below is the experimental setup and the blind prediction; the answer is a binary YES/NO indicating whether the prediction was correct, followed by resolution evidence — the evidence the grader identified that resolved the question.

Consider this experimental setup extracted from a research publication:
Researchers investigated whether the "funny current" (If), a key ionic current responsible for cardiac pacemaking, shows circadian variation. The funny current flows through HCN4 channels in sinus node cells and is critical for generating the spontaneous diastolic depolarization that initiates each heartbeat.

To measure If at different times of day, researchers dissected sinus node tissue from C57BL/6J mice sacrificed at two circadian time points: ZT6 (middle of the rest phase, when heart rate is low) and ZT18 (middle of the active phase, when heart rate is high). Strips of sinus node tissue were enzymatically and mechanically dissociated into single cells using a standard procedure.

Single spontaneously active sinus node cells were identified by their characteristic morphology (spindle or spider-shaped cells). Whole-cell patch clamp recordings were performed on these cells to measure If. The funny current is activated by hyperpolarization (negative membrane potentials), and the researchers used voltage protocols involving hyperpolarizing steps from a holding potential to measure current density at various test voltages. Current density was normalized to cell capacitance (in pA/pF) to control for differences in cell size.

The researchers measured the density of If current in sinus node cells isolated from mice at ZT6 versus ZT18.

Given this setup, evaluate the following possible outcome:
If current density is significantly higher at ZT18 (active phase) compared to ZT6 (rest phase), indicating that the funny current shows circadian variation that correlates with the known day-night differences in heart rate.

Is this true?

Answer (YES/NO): NO